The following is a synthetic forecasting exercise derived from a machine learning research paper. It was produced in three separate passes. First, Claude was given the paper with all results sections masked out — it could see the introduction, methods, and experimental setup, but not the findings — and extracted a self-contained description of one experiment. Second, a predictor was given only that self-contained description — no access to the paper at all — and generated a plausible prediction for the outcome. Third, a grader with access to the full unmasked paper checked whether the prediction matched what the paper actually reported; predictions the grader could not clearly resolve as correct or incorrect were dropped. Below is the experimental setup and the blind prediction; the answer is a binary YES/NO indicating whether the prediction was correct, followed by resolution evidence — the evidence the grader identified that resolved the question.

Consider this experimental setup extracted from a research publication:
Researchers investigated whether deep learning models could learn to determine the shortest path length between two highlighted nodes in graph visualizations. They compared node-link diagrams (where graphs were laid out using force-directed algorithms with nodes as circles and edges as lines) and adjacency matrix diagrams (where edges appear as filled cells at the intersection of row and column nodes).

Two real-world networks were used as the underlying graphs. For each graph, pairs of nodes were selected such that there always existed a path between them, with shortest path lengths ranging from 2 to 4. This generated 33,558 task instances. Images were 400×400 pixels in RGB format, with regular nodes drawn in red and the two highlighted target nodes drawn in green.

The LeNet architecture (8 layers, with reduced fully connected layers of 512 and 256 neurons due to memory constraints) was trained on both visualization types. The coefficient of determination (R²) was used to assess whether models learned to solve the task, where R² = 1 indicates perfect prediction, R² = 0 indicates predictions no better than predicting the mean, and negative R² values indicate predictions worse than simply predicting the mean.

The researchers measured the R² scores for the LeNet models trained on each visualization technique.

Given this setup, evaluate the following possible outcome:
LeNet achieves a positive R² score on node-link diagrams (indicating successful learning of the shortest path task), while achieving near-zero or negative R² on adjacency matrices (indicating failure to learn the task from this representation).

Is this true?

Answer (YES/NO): YES